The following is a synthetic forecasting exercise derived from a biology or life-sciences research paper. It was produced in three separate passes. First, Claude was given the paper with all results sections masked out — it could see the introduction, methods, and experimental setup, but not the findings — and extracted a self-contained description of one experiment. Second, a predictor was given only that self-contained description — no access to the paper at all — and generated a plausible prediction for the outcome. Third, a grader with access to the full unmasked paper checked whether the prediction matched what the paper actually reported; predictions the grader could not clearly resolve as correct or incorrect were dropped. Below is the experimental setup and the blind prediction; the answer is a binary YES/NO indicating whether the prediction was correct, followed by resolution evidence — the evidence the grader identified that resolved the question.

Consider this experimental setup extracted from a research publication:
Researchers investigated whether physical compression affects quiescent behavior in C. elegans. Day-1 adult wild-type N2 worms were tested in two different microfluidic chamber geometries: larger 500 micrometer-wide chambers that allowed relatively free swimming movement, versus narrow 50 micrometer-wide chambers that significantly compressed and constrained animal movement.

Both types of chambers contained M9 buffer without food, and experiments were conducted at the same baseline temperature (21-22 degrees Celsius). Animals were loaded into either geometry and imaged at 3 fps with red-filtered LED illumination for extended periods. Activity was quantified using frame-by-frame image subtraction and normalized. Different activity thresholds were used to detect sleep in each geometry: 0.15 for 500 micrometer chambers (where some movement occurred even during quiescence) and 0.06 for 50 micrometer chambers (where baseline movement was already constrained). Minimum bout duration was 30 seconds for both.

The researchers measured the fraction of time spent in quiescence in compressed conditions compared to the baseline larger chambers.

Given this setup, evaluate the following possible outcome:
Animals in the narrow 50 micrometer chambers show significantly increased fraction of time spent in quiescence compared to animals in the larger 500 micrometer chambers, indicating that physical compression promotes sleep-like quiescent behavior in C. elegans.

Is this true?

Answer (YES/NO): YES